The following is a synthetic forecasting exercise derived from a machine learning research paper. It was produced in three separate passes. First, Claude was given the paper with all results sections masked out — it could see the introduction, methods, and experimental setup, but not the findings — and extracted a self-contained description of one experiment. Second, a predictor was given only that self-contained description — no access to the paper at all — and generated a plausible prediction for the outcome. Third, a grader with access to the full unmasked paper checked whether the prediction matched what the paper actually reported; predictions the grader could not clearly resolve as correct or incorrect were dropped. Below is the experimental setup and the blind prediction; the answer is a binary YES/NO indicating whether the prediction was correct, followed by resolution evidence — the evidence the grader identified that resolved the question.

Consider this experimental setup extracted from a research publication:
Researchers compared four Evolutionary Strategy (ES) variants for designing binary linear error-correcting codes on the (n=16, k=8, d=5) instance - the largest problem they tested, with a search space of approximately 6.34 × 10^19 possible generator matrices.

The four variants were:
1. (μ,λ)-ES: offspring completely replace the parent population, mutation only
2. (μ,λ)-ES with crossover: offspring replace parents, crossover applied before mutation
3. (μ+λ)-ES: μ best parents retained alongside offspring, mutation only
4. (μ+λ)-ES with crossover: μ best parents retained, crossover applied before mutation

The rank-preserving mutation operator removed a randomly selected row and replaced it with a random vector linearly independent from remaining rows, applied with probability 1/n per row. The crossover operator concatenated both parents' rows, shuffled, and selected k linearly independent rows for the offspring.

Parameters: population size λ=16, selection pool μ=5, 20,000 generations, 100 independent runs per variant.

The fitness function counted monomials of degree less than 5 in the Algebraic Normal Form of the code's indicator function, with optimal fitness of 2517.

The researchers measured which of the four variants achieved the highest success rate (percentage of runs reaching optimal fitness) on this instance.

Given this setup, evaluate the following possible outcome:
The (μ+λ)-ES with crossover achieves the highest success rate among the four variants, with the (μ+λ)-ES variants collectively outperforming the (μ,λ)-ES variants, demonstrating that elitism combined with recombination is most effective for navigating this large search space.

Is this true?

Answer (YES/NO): NO